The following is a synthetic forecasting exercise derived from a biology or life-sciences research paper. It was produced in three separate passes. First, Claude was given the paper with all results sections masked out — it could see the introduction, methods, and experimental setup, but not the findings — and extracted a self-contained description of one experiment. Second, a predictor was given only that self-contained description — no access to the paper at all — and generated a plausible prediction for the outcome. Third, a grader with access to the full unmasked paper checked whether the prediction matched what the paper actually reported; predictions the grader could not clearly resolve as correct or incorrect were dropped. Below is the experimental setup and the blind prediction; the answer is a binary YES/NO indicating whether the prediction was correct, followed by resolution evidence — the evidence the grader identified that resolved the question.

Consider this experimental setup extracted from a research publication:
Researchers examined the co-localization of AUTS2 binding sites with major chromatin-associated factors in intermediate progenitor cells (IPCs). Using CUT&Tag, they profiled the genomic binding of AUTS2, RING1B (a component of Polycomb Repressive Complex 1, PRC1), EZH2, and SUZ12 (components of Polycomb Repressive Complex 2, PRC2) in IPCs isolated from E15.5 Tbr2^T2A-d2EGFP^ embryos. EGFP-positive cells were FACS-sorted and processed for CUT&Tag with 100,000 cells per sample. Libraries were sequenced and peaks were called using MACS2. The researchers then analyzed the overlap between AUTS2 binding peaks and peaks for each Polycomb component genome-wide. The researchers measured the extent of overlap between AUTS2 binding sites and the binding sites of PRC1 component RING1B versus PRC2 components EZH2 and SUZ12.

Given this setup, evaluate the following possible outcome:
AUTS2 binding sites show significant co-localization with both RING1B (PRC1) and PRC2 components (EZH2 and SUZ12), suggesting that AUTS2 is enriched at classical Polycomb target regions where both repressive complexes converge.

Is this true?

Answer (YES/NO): YES